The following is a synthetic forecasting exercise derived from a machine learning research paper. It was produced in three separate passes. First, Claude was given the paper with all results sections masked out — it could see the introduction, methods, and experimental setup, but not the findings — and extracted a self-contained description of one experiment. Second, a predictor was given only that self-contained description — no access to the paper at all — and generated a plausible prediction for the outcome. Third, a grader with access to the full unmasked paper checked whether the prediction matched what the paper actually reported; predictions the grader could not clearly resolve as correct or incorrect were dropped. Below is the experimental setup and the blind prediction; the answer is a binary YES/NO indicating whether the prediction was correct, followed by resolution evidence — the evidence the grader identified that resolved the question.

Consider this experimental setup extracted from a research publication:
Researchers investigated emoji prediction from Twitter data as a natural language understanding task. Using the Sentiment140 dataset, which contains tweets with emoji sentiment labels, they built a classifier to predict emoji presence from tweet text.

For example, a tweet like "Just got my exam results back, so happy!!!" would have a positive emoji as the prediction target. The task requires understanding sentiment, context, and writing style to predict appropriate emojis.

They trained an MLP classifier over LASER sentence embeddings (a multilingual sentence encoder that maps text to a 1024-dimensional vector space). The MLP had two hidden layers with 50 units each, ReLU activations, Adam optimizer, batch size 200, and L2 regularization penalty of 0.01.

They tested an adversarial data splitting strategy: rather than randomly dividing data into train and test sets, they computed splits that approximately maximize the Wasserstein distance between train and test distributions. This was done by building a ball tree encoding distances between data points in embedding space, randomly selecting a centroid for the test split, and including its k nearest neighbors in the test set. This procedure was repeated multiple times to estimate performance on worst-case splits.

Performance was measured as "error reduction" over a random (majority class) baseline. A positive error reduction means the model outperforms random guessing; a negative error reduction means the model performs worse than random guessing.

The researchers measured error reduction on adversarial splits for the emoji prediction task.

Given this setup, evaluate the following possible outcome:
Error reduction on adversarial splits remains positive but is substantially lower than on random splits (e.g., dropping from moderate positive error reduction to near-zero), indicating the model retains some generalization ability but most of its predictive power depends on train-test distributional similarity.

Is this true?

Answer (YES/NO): NO